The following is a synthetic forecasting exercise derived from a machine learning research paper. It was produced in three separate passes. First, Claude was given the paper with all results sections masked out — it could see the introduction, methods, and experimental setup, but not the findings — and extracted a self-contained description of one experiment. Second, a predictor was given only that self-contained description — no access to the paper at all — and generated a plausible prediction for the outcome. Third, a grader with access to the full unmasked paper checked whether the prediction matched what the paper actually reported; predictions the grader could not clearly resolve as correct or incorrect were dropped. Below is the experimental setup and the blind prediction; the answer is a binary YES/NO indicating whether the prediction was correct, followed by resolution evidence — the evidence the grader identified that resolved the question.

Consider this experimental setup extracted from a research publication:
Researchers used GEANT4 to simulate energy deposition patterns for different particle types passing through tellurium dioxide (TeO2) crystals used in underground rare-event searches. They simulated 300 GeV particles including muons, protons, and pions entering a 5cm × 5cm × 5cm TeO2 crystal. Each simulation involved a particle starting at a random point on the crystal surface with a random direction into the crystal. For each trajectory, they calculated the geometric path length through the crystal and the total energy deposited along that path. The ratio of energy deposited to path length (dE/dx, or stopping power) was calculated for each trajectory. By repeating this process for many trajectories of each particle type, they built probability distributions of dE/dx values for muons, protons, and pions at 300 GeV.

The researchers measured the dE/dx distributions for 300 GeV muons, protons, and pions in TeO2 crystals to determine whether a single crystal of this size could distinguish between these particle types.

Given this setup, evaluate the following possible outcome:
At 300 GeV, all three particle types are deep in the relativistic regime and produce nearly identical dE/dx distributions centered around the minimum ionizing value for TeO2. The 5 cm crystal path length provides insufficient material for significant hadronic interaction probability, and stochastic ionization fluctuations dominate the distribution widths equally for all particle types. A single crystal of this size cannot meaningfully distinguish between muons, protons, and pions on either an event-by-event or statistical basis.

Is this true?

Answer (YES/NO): YES